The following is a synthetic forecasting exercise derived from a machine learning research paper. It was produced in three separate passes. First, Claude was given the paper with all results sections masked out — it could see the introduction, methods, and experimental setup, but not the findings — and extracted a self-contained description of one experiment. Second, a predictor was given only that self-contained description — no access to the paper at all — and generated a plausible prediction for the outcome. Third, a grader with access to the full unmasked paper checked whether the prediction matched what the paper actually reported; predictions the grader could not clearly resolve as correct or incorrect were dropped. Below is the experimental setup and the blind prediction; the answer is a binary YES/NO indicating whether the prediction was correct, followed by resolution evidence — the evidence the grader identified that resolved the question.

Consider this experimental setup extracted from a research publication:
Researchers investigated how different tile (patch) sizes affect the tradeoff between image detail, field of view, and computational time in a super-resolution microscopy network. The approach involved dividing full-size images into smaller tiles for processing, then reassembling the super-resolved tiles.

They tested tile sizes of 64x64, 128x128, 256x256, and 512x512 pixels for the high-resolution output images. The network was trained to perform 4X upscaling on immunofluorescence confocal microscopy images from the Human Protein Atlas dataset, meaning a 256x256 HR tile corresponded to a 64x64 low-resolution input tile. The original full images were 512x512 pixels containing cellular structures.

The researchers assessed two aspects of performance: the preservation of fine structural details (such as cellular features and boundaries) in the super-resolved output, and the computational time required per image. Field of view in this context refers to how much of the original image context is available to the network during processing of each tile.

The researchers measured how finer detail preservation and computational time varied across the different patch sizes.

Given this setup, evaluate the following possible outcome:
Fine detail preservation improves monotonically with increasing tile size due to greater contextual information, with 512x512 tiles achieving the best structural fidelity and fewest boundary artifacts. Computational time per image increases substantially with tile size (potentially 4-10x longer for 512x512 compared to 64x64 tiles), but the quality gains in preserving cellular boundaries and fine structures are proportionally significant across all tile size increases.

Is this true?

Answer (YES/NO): NO